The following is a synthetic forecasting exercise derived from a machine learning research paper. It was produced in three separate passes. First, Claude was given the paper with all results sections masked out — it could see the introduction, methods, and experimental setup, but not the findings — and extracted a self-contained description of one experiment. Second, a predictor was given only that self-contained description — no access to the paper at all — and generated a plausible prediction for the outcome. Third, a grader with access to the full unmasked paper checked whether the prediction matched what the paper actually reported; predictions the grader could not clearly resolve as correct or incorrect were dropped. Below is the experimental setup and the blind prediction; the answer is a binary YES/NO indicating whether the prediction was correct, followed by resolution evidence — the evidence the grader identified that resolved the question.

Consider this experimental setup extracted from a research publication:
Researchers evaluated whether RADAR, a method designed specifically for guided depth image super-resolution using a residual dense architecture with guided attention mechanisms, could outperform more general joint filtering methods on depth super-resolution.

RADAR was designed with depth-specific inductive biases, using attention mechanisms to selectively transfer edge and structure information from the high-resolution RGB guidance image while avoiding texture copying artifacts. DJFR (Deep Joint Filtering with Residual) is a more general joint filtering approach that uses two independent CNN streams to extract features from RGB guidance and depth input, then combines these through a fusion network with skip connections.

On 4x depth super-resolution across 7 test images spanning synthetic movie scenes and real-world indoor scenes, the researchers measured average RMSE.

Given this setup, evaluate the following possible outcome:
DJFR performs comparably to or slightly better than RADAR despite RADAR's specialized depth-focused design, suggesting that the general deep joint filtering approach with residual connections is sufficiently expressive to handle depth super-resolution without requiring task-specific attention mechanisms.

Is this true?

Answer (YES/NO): YES